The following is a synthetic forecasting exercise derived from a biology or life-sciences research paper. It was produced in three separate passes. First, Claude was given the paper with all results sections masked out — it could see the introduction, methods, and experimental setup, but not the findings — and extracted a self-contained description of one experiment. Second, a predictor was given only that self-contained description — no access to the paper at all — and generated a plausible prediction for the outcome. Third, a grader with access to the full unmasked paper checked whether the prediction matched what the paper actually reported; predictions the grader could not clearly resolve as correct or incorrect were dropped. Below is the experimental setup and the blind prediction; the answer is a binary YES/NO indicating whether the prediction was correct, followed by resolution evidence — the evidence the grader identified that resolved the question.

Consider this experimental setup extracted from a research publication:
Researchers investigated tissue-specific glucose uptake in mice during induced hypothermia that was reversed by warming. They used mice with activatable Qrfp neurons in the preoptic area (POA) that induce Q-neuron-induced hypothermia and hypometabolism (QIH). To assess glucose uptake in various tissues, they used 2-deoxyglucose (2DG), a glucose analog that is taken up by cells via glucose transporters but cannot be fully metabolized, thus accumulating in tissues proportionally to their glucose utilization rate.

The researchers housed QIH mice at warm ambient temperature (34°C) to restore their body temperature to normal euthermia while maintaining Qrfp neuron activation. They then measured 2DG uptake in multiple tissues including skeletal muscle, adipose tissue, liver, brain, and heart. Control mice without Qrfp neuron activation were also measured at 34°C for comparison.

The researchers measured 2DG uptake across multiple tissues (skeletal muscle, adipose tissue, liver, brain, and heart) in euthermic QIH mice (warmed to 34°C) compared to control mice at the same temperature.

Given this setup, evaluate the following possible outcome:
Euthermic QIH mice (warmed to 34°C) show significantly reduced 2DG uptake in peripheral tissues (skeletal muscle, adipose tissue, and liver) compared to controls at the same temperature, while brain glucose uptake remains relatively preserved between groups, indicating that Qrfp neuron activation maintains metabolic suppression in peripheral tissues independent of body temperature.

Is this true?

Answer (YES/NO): NO